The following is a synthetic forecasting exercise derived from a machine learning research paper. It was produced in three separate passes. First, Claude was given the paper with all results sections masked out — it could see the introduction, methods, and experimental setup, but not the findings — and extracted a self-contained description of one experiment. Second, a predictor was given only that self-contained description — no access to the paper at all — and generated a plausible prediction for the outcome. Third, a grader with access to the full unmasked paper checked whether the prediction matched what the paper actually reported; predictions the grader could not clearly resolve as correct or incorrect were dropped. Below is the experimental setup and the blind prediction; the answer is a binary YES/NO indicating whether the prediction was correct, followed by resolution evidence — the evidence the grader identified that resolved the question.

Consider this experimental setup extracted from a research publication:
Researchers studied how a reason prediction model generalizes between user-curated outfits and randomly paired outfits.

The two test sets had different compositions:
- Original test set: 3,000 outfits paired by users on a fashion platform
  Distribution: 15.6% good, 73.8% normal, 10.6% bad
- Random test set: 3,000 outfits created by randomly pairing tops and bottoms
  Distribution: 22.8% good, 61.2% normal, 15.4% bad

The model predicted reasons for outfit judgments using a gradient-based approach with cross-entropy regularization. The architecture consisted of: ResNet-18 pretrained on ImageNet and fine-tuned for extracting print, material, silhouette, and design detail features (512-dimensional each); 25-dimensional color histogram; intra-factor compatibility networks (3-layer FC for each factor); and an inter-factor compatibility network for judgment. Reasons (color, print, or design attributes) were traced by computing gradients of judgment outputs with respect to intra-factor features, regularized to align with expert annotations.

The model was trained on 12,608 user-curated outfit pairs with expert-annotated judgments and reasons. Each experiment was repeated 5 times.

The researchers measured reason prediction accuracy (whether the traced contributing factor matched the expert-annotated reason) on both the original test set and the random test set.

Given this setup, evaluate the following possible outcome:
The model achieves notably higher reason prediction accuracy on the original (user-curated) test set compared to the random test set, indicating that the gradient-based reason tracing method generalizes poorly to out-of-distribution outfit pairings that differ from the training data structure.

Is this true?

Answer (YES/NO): NO